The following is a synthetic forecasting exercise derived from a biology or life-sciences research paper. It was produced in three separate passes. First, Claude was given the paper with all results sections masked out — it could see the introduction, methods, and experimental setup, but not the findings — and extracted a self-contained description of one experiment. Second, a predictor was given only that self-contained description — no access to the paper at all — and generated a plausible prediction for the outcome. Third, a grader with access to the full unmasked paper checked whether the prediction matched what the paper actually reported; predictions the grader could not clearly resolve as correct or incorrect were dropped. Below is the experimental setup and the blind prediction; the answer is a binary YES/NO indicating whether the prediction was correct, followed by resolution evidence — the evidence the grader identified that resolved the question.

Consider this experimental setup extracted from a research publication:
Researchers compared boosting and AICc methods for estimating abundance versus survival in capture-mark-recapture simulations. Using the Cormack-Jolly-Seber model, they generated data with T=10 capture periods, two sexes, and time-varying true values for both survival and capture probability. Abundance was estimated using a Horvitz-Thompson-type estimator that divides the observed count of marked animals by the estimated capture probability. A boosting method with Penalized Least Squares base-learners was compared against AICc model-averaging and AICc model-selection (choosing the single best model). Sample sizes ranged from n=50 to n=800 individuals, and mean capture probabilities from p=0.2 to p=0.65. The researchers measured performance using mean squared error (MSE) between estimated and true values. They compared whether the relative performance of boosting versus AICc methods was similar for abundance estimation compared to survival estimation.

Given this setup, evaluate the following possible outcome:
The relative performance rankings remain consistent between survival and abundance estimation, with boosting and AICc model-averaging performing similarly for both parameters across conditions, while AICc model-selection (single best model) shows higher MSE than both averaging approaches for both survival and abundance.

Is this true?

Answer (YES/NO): NO